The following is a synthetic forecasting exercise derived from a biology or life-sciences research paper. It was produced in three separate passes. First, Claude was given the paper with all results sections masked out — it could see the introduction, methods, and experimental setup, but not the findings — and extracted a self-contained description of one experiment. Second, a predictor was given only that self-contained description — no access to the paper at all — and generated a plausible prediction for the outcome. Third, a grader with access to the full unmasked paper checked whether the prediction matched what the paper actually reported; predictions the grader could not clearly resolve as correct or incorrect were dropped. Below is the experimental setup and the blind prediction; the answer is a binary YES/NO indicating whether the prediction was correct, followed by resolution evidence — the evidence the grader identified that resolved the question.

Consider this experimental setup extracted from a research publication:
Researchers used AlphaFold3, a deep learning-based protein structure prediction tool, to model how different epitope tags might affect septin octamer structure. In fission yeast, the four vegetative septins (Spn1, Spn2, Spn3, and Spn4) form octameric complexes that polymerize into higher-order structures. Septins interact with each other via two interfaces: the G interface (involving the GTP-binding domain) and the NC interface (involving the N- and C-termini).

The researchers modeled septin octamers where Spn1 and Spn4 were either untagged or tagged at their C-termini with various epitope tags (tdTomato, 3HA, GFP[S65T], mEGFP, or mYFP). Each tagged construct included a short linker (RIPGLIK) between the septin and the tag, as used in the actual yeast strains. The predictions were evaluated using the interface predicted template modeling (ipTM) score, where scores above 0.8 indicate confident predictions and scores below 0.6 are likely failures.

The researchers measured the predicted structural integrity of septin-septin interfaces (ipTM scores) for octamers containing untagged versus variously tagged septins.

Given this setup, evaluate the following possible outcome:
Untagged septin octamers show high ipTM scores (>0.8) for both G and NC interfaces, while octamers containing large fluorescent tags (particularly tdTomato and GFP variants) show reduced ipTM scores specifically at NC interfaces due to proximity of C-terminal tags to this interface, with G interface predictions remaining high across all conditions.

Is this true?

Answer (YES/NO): NO